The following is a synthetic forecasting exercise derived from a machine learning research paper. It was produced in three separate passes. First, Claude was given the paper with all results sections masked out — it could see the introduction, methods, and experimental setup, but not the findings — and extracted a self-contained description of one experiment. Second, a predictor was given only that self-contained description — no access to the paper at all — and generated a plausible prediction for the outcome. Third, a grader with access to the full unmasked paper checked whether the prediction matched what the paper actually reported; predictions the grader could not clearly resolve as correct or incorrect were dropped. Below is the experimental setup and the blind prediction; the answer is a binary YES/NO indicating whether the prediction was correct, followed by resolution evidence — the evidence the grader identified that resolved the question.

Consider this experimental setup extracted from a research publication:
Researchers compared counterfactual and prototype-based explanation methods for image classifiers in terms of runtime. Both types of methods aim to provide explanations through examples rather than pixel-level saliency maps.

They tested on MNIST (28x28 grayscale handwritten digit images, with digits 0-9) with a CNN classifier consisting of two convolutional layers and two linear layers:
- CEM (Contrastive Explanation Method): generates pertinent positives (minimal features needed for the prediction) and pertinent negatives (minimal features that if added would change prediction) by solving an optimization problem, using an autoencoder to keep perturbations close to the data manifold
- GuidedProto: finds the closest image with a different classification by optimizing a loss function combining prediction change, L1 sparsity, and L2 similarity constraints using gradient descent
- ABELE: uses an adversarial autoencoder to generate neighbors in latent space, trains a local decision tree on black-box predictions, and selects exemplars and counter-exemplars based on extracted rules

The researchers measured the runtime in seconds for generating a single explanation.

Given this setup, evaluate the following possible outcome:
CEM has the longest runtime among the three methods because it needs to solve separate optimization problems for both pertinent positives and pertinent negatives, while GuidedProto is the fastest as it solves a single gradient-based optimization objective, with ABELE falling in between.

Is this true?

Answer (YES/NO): NO